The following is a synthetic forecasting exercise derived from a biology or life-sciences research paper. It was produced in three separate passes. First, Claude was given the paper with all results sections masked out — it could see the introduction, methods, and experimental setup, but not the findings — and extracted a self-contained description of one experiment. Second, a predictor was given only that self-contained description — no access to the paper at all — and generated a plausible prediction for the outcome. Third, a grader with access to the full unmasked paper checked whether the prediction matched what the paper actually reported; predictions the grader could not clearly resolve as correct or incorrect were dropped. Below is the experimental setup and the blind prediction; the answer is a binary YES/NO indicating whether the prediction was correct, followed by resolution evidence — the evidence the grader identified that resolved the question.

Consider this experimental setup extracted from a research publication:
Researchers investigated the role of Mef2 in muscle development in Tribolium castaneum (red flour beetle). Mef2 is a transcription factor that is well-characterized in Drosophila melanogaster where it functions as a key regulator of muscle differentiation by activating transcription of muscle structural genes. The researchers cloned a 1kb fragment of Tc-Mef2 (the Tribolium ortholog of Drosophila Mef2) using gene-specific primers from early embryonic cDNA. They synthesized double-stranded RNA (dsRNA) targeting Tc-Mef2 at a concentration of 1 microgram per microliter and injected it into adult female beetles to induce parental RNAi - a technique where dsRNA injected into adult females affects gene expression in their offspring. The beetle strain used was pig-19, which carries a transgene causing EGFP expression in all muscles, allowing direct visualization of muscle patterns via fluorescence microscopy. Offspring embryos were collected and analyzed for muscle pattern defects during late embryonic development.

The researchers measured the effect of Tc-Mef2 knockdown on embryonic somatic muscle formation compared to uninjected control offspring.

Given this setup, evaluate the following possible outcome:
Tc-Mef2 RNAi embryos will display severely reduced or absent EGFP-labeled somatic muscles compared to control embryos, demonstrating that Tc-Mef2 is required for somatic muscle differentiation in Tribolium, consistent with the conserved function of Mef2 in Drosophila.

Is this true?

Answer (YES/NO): YES